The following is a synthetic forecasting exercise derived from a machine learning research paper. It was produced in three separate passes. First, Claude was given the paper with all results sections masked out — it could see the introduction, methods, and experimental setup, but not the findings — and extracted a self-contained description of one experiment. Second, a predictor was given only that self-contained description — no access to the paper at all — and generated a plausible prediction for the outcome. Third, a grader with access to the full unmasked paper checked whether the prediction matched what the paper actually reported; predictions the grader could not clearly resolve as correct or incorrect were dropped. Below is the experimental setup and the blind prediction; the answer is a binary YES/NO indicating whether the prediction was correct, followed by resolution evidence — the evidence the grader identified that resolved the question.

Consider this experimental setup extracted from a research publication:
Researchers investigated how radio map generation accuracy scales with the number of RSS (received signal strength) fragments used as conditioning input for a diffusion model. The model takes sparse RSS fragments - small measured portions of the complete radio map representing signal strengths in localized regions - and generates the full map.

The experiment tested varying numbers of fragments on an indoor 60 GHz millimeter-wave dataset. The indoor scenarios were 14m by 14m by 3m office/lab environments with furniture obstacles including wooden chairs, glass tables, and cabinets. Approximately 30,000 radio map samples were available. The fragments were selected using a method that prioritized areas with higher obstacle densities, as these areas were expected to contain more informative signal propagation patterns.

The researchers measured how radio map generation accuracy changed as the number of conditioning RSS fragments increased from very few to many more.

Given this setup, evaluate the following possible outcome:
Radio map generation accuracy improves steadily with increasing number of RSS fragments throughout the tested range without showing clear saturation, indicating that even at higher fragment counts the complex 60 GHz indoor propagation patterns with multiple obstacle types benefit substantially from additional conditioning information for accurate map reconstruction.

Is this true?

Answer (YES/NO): NO